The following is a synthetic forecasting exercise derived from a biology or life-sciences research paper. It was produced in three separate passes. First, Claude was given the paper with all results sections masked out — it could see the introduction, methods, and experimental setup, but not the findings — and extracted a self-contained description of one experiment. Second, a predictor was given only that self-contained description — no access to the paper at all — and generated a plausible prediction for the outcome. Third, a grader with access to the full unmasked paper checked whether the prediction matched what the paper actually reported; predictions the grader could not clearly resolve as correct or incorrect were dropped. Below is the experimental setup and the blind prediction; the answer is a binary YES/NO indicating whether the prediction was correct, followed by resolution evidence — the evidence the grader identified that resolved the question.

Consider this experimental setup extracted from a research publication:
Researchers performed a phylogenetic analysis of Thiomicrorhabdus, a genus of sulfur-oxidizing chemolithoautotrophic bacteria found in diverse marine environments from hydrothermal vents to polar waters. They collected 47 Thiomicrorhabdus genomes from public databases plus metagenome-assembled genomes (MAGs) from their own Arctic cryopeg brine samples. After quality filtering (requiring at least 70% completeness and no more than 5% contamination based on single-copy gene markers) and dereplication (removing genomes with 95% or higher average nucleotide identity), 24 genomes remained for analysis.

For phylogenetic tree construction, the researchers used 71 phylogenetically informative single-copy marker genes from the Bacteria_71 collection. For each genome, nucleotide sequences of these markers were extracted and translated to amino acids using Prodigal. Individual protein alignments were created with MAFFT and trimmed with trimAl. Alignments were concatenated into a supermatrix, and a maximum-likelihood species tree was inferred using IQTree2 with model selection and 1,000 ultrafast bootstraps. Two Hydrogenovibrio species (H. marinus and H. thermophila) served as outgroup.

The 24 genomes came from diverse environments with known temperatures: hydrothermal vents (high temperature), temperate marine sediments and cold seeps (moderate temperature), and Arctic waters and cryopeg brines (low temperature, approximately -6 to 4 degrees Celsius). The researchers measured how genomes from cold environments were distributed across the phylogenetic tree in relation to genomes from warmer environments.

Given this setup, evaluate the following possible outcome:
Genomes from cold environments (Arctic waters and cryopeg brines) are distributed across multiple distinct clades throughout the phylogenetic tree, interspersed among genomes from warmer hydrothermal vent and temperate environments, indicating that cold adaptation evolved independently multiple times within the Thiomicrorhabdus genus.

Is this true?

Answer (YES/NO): NO